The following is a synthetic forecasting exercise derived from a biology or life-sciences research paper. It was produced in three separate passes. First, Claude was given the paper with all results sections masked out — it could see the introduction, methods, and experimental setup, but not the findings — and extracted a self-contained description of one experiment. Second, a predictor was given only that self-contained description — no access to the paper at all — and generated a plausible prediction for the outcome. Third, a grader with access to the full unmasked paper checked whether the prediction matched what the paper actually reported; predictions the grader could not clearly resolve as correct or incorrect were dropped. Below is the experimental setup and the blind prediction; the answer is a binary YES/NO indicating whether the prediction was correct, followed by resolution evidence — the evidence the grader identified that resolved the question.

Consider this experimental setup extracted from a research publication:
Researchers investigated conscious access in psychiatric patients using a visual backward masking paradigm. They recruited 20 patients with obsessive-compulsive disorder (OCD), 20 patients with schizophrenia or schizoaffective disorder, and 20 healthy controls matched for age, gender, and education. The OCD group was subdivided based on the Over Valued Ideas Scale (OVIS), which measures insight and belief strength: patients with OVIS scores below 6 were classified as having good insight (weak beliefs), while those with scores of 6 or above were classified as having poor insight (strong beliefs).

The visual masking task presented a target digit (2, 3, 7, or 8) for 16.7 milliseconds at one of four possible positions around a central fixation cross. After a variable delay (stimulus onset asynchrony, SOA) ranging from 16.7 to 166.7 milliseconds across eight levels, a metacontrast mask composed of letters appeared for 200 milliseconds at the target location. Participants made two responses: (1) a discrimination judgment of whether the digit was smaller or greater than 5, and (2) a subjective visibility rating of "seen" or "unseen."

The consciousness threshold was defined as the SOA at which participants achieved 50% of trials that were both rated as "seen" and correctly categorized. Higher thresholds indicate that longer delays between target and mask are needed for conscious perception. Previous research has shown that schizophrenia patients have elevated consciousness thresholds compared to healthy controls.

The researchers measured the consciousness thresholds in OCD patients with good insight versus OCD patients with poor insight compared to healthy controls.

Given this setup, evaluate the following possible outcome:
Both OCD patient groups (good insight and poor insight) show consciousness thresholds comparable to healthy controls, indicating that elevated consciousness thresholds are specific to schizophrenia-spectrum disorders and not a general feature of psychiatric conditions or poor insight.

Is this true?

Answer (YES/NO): NO